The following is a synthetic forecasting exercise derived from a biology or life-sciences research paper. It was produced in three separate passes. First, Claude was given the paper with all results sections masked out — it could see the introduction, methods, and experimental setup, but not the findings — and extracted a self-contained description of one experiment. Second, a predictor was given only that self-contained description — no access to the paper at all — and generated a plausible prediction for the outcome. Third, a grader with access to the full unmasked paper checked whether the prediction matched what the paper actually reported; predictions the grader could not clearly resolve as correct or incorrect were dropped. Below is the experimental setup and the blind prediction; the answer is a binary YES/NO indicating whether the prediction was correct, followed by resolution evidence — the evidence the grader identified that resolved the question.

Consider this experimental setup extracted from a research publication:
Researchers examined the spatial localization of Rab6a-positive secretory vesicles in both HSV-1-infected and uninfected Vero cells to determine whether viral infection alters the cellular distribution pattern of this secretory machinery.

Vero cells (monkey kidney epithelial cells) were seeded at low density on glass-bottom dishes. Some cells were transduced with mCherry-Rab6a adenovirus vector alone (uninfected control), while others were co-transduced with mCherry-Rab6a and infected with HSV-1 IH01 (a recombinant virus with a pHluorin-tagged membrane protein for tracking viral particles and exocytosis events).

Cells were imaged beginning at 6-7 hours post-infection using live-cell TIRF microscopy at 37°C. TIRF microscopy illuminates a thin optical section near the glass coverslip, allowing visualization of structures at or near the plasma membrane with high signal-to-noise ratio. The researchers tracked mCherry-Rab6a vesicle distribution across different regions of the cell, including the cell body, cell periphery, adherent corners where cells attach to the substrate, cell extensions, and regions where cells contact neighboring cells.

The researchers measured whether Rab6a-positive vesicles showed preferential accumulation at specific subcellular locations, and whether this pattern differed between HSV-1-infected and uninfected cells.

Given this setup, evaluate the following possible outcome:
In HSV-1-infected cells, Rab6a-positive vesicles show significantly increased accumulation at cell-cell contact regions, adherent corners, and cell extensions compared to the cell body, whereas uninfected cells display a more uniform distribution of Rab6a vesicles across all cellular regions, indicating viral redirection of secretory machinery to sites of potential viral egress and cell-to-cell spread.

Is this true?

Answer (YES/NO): NO